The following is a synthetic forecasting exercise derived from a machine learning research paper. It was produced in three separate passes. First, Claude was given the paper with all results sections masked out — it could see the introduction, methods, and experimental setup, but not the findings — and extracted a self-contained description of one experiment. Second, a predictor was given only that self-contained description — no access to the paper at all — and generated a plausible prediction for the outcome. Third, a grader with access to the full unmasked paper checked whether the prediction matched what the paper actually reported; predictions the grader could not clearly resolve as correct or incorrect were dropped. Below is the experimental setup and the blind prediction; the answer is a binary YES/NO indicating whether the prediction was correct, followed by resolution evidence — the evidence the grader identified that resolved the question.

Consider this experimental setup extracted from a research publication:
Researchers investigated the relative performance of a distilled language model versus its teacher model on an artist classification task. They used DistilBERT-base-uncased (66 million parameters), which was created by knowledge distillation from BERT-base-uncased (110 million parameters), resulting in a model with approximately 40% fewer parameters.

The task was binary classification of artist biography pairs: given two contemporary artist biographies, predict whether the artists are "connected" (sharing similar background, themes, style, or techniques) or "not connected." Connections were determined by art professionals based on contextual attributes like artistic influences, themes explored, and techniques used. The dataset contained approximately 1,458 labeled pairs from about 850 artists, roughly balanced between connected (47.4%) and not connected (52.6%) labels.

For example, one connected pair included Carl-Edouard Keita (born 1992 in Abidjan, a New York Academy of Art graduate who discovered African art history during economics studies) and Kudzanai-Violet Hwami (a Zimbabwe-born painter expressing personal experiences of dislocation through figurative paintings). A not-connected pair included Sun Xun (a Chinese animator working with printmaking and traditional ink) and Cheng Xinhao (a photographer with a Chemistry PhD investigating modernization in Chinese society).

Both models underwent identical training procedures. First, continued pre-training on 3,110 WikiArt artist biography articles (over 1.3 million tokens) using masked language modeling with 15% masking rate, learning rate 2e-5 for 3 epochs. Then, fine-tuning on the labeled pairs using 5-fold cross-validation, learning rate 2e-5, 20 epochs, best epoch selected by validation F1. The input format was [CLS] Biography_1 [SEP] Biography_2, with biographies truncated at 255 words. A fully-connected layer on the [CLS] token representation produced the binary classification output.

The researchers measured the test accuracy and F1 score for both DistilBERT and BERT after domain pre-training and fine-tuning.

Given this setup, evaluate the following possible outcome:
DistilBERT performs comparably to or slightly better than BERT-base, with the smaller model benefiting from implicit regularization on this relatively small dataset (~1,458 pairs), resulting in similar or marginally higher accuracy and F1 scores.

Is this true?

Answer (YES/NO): NO